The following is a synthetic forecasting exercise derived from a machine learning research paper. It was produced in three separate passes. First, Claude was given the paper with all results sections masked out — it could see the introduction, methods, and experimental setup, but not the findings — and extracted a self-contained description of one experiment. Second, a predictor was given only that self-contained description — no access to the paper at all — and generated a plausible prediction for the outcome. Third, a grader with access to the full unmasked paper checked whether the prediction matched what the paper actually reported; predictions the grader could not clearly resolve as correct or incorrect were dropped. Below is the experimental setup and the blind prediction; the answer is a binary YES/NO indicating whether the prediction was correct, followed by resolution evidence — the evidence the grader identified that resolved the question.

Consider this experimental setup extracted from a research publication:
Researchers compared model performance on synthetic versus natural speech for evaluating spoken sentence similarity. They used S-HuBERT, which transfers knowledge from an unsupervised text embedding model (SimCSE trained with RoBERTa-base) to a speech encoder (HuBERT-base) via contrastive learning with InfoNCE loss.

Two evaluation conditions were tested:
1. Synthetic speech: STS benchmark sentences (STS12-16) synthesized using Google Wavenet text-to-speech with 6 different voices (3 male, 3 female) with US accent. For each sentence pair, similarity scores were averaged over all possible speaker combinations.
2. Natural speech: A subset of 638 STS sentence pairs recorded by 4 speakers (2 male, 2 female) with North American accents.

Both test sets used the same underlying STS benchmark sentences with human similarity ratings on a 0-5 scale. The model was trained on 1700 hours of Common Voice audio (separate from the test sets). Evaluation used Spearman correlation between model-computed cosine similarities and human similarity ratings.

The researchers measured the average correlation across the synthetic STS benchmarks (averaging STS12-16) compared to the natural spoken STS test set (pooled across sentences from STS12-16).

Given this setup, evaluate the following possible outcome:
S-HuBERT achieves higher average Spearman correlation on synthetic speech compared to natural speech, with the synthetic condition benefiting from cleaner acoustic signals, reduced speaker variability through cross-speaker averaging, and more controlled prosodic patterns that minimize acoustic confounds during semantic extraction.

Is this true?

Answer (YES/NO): NO